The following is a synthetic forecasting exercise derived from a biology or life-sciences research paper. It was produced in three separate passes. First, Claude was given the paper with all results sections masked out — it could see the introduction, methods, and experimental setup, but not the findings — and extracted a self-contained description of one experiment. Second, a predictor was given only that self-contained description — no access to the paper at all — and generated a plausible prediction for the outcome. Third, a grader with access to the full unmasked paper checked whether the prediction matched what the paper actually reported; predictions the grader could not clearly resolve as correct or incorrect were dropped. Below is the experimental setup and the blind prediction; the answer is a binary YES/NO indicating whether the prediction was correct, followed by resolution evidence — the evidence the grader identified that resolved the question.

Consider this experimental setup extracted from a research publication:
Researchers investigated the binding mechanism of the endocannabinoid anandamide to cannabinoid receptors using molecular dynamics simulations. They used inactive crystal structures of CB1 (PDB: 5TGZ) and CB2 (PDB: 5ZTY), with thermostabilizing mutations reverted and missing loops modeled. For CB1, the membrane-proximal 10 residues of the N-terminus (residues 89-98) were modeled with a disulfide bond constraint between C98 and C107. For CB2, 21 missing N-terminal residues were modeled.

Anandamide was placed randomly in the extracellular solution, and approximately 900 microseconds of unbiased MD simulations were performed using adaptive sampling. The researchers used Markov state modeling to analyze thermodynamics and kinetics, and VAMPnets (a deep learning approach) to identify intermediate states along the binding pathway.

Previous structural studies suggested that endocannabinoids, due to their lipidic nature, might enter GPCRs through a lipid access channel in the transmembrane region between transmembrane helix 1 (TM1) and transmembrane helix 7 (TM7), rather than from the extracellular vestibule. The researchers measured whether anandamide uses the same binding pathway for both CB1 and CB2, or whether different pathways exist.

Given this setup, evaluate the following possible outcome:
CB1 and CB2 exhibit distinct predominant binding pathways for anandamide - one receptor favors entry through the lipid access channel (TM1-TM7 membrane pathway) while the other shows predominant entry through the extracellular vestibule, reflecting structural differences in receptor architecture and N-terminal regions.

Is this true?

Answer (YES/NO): NO